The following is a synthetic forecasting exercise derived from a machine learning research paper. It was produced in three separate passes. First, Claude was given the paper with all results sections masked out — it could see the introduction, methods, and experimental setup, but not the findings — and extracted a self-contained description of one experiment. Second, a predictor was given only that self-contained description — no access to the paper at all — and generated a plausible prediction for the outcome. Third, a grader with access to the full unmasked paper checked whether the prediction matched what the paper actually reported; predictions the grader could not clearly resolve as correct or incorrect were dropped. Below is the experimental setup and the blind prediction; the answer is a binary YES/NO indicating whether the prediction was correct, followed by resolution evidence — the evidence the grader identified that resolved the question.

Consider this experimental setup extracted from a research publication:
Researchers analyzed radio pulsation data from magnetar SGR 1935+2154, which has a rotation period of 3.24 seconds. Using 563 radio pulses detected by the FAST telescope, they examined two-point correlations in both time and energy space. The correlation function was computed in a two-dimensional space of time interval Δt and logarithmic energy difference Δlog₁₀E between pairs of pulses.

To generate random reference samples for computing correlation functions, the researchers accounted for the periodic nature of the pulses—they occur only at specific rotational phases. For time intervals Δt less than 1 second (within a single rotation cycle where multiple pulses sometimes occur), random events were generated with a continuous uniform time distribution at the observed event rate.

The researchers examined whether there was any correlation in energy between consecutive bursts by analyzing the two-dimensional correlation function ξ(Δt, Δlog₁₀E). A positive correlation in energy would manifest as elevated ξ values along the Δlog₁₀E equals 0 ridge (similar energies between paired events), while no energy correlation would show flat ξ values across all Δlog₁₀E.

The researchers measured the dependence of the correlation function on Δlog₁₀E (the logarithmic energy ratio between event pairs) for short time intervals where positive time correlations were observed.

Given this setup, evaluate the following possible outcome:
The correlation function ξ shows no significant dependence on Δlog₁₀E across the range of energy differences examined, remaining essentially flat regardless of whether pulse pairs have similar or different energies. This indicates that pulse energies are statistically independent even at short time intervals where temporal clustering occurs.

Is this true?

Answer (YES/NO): YES